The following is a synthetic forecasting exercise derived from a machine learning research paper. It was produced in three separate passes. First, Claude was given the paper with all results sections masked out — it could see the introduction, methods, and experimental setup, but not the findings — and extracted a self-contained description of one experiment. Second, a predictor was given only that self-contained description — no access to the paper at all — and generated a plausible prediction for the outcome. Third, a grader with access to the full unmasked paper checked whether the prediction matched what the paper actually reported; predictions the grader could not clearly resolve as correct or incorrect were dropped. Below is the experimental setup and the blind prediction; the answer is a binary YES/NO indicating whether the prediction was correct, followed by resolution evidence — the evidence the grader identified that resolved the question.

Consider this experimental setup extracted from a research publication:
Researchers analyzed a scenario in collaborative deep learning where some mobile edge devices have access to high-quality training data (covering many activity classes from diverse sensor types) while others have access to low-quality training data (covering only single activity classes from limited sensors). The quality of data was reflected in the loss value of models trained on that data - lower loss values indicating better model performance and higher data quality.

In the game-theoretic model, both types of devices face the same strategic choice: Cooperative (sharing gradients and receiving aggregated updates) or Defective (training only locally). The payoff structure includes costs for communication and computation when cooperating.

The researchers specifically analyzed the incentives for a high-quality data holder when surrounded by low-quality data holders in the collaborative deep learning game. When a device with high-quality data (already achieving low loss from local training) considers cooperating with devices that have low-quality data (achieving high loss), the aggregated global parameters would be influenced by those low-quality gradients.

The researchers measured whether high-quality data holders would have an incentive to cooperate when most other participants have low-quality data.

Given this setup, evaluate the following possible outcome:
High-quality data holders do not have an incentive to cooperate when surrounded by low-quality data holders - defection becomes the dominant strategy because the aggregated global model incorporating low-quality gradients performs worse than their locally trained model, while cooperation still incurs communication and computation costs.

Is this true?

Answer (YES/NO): YES